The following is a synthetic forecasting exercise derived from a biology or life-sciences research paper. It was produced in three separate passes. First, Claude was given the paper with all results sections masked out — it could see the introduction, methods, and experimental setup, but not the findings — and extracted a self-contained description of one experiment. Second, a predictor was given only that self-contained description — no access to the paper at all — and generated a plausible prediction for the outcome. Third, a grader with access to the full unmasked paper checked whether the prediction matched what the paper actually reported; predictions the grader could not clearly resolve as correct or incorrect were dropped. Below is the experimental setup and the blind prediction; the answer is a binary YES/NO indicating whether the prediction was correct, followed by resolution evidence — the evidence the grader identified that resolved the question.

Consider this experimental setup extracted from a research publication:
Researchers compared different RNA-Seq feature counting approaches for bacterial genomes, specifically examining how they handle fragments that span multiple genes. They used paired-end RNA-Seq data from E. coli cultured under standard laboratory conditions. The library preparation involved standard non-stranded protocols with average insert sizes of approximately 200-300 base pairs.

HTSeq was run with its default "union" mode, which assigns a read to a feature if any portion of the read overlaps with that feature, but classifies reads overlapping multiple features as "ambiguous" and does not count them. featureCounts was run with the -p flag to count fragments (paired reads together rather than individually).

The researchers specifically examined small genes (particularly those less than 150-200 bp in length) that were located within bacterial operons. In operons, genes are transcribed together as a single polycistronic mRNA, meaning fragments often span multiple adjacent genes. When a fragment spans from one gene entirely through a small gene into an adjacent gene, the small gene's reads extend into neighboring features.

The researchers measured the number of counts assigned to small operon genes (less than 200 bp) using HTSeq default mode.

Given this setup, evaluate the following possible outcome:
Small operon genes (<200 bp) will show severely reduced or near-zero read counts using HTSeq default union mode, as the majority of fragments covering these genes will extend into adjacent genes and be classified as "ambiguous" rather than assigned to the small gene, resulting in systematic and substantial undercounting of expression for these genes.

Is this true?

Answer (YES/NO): YES